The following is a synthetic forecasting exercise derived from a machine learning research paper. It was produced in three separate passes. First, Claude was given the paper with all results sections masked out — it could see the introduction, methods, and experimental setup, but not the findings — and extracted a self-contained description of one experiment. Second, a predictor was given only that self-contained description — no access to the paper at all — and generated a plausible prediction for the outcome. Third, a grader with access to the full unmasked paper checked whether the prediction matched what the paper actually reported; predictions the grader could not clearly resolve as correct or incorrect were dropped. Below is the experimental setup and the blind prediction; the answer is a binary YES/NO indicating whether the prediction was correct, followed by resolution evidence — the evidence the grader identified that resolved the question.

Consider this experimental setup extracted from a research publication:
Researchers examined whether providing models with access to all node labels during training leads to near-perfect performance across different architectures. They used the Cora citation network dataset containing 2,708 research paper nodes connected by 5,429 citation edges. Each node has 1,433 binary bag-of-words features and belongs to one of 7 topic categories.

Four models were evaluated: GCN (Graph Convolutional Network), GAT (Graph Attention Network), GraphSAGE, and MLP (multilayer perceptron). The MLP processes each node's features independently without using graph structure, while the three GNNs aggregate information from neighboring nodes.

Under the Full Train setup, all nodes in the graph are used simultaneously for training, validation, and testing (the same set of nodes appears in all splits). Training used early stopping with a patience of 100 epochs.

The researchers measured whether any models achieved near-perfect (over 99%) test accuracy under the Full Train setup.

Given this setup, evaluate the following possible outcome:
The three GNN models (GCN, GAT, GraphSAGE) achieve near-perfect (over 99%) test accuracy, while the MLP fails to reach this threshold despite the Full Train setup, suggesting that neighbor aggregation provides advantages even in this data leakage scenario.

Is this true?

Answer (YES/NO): NO